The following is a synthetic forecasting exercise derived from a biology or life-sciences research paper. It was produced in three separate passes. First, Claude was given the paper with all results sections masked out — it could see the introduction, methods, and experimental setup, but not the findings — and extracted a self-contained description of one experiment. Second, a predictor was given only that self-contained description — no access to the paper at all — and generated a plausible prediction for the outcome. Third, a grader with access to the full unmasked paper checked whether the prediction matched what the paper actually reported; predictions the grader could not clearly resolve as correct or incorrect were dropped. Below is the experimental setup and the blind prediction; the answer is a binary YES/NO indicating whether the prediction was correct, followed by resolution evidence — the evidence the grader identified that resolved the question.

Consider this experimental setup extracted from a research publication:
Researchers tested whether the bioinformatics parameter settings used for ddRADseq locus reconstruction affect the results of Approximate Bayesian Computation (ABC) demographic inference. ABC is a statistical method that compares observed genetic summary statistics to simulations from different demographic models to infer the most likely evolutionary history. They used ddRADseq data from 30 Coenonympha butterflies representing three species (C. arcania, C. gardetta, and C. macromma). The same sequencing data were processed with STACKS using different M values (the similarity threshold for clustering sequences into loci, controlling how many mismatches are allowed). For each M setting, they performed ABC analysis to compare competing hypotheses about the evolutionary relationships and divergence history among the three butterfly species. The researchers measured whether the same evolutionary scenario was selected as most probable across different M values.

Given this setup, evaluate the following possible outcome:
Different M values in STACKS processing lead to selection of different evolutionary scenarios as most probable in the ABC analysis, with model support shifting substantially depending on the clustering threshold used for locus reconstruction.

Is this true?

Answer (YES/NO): NO